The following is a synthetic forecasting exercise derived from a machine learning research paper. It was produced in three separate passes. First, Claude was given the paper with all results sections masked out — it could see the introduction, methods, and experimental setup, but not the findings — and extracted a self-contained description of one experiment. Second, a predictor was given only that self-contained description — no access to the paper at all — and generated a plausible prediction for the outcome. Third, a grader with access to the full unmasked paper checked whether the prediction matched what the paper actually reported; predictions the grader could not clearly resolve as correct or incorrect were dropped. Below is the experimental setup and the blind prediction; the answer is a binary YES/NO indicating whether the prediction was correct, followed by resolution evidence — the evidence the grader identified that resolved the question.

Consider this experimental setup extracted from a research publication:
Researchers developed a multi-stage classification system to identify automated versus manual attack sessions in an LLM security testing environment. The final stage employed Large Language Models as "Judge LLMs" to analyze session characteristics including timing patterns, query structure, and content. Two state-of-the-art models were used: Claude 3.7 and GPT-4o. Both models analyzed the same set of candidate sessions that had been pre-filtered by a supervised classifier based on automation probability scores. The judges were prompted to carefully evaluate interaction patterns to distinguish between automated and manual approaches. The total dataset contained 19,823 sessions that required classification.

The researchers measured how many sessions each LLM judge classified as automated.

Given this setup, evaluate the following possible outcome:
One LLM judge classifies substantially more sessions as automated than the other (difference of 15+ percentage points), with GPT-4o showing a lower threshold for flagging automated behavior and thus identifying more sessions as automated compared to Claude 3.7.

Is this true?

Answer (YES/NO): NO